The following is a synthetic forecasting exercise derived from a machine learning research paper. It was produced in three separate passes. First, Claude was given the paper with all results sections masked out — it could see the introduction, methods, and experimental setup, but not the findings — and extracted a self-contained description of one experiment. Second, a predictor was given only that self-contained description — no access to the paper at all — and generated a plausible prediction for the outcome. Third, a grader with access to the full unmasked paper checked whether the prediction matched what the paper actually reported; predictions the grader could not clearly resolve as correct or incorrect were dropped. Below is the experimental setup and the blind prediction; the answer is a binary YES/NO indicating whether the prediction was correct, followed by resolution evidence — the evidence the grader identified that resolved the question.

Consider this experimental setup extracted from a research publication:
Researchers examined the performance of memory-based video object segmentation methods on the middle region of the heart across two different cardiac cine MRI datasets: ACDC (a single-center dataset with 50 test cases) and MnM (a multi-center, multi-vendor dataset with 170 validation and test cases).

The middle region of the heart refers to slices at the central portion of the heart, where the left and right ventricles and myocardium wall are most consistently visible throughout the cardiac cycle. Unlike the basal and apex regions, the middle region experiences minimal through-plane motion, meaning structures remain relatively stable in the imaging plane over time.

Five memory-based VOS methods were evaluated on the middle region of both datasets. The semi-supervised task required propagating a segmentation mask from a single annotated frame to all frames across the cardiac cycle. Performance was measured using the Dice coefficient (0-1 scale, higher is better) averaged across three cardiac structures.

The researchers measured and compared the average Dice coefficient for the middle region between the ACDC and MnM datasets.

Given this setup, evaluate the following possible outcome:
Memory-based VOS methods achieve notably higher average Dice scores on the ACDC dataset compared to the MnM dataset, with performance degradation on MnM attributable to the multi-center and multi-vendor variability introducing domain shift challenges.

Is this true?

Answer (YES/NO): YES